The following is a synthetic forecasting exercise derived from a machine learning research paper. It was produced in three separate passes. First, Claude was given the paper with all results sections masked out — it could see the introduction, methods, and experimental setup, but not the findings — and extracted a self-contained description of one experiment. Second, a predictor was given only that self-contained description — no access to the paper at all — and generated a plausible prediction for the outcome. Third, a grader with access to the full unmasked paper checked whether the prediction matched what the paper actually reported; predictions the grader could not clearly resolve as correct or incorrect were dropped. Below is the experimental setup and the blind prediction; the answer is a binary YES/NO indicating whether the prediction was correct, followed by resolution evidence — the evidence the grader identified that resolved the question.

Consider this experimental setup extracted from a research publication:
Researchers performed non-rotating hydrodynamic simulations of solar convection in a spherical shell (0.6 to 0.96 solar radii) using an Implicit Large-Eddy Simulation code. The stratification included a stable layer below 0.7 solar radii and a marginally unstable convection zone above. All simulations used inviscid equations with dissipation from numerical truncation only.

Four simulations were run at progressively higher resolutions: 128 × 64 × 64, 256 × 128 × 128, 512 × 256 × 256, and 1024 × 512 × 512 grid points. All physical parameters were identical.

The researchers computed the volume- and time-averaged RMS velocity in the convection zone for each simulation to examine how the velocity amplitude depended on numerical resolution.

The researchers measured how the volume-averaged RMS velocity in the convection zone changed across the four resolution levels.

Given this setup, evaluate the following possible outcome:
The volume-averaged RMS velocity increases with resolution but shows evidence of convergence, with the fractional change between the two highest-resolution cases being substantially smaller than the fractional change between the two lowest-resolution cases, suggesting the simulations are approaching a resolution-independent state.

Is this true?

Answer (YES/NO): NO